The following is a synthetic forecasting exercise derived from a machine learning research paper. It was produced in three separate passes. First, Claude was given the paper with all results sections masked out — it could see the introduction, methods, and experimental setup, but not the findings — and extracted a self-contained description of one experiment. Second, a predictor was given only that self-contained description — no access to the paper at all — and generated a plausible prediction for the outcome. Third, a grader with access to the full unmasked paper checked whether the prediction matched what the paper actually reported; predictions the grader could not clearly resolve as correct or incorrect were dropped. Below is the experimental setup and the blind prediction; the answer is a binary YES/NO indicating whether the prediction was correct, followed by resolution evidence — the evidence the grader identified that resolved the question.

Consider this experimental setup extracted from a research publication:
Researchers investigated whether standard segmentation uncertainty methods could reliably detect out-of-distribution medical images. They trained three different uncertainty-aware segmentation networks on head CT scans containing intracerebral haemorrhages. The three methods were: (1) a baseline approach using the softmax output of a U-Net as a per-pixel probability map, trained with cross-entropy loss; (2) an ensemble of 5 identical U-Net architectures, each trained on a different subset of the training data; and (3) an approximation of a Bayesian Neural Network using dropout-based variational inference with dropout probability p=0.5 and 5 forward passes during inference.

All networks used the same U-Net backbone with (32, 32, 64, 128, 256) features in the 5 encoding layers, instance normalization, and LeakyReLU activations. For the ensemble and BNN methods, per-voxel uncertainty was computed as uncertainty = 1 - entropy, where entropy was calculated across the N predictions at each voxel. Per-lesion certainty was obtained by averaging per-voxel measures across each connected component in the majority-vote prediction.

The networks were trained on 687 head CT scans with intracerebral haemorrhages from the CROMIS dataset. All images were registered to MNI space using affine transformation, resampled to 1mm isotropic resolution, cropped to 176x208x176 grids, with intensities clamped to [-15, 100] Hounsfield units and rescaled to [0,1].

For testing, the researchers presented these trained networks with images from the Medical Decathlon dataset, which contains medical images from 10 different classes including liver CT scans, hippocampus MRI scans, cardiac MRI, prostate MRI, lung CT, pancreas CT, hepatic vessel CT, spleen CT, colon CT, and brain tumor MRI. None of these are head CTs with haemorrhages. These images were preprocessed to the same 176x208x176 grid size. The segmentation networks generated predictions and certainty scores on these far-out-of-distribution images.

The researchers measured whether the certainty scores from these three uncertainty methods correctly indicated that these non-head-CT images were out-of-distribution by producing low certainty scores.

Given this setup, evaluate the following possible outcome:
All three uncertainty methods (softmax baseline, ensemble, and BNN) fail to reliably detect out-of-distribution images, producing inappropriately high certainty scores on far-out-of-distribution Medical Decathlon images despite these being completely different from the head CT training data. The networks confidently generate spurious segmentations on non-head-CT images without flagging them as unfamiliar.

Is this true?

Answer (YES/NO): YES